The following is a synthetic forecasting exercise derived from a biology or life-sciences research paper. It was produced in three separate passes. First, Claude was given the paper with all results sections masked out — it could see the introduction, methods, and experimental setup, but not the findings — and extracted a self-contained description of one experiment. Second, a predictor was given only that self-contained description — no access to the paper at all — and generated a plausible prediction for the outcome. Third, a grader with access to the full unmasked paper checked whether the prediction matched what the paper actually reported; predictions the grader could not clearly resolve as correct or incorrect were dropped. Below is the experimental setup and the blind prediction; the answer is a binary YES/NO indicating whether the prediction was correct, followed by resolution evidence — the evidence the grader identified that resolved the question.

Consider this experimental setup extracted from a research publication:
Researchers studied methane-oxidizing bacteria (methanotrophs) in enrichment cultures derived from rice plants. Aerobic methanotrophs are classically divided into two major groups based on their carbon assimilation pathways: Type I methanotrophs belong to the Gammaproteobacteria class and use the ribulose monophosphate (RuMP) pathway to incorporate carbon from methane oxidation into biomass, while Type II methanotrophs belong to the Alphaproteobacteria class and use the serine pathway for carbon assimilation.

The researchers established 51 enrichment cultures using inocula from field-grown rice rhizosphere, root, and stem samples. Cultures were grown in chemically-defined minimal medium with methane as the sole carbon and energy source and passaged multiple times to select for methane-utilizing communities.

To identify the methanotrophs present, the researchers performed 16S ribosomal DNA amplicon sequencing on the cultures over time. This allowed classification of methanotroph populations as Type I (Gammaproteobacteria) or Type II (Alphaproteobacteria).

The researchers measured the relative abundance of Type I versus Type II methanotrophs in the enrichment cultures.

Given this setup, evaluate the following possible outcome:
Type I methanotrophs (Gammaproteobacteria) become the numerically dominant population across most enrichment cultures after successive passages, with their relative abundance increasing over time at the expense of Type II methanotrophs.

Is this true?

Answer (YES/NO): NO